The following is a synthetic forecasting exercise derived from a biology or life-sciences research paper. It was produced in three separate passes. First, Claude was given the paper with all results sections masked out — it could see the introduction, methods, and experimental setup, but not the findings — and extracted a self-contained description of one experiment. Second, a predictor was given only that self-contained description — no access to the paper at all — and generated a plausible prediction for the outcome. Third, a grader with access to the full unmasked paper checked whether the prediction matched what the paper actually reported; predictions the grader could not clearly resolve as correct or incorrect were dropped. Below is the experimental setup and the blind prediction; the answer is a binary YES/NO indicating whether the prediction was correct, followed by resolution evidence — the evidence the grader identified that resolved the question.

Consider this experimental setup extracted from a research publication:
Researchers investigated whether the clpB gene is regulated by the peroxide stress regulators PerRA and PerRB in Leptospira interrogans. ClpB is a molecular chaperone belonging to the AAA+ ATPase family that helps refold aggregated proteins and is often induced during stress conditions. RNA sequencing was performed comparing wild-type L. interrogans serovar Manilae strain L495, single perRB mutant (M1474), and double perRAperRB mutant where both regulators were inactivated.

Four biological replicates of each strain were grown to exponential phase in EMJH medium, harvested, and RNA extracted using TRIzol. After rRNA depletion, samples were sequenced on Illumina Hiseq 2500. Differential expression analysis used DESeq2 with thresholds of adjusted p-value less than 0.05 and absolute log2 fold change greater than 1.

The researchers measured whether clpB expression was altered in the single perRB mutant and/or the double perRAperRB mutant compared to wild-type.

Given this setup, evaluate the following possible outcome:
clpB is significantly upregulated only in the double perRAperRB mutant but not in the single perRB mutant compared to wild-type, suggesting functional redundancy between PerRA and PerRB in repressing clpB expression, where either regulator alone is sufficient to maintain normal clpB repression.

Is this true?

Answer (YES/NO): NO